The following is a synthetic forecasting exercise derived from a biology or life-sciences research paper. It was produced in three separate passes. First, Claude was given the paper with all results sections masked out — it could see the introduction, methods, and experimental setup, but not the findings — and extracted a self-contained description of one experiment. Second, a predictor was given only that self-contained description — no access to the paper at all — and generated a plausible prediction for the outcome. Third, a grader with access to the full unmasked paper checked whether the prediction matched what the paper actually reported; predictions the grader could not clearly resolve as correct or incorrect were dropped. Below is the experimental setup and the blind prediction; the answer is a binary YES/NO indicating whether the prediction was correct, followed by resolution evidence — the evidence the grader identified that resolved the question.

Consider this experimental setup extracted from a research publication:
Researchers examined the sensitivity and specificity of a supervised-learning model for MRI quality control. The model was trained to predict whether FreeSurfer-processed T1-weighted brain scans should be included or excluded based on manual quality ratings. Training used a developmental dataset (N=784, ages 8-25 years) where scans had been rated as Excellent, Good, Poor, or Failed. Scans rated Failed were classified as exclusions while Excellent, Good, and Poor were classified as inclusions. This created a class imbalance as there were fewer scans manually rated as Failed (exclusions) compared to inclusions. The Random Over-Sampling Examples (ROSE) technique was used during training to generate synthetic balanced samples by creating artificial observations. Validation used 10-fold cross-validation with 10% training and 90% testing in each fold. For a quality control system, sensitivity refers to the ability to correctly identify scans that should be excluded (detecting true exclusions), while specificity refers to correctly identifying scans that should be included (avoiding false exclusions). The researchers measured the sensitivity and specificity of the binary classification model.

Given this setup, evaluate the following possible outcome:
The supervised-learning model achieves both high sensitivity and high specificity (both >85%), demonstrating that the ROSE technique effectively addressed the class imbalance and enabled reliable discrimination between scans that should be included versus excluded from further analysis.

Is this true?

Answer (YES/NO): NO